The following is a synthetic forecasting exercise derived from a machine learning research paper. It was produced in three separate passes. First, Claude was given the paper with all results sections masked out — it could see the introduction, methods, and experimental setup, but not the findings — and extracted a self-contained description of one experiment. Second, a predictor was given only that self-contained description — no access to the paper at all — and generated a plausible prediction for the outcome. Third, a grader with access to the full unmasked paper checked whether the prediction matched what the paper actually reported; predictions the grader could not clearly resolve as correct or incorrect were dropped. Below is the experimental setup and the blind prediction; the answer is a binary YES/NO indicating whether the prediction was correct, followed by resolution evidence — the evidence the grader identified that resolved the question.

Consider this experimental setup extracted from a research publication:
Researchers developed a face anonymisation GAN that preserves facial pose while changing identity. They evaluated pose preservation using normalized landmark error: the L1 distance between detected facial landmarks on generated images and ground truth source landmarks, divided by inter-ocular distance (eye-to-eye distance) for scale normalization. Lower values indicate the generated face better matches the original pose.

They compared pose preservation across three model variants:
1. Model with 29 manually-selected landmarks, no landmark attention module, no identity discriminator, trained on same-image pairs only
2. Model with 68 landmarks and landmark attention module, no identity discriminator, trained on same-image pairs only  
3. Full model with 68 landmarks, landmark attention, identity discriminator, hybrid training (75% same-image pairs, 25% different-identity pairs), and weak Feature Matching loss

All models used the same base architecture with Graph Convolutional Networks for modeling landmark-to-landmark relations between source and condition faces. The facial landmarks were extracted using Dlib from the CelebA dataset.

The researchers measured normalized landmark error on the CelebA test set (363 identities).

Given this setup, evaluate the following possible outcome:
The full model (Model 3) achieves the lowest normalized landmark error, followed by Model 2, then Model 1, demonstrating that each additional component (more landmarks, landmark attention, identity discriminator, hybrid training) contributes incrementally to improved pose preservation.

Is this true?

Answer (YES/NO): NO